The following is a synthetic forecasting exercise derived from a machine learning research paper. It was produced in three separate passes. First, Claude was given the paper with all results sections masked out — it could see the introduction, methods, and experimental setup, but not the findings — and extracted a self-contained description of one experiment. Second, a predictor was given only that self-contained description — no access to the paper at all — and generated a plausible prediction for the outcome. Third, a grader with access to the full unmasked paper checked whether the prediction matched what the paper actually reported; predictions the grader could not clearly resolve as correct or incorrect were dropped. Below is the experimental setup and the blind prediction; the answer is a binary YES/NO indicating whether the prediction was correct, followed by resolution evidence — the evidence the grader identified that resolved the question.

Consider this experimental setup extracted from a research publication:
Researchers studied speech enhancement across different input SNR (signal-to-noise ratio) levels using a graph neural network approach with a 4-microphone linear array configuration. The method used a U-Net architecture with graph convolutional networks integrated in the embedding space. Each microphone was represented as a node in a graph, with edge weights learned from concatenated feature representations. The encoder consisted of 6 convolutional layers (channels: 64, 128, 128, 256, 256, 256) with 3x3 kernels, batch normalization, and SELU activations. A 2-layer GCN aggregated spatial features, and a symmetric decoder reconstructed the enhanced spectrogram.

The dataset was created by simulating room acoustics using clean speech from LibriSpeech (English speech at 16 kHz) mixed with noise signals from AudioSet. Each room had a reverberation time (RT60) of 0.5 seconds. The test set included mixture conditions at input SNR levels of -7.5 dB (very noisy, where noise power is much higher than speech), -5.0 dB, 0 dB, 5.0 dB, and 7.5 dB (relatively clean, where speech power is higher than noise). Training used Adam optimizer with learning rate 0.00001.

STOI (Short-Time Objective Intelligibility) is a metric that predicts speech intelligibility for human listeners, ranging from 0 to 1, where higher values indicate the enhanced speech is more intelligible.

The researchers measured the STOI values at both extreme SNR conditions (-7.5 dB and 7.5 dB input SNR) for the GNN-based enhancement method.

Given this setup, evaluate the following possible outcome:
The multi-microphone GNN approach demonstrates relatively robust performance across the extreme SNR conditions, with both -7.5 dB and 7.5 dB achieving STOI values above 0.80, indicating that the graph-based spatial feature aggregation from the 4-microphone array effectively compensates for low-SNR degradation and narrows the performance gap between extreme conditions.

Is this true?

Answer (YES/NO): NO